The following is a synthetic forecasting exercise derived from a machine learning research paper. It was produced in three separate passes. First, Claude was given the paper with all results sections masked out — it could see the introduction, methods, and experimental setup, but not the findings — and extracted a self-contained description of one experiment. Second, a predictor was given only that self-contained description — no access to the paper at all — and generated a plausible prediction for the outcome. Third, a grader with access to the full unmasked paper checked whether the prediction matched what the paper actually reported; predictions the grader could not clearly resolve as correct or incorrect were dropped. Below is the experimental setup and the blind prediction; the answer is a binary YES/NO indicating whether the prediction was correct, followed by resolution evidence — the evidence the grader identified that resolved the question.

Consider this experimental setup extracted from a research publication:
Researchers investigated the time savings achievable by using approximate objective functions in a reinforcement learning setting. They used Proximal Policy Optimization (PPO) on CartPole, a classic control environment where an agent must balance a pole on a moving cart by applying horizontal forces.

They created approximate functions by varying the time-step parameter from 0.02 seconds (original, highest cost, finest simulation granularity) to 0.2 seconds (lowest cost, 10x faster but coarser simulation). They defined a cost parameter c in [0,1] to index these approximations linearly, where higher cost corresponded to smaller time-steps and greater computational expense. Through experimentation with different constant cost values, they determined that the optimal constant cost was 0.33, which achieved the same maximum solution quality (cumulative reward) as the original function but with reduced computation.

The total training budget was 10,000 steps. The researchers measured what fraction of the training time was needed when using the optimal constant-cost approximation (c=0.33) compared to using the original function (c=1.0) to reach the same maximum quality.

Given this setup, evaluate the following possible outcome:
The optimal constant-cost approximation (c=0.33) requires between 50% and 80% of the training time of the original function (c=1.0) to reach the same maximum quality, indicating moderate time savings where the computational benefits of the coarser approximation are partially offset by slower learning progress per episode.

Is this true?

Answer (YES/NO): NO